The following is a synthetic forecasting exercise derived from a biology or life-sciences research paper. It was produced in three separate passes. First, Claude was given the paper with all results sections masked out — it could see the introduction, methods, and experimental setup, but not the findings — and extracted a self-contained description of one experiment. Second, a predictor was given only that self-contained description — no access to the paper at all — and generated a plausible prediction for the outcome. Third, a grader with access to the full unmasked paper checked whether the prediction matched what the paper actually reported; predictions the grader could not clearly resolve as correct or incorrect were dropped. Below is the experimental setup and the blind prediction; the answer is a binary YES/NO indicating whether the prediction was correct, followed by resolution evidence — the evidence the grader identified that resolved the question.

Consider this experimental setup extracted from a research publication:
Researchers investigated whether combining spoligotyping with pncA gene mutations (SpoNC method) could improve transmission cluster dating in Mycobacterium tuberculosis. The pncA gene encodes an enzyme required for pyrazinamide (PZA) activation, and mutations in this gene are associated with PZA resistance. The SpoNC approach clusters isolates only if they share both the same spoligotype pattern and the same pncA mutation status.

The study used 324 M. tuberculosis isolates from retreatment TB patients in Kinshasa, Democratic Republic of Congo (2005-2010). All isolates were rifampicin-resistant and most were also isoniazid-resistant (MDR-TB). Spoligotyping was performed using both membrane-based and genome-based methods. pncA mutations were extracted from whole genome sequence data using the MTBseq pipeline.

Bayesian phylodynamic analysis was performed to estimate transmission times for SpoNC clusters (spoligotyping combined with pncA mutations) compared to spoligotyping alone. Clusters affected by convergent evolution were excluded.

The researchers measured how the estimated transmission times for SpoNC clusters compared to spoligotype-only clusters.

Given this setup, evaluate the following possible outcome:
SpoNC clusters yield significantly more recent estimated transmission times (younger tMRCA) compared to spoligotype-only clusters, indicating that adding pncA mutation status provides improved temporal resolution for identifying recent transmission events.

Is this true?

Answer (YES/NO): YES